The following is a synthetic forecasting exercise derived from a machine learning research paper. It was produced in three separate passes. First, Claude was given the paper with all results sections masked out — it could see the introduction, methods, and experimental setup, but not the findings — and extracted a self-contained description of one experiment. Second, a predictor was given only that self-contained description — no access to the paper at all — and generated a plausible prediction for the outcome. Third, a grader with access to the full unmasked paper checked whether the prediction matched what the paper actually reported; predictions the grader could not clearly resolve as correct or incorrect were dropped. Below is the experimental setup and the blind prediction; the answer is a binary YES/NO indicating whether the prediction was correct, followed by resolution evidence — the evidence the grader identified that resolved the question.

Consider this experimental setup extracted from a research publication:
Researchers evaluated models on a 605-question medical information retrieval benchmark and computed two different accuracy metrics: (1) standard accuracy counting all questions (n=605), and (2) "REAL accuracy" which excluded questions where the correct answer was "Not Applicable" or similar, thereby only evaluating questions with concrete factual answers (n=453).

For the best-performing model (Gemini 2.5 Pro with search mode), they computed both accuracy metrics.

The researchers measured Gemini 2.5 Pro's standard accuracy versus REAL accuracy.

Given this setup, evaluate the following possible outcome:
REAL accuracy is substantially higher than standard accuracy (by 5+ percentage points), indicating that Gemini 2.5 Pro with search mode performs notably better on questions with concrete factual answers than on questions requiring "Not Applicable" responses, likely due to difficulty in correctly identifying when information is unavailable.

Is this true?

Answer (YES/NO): NO